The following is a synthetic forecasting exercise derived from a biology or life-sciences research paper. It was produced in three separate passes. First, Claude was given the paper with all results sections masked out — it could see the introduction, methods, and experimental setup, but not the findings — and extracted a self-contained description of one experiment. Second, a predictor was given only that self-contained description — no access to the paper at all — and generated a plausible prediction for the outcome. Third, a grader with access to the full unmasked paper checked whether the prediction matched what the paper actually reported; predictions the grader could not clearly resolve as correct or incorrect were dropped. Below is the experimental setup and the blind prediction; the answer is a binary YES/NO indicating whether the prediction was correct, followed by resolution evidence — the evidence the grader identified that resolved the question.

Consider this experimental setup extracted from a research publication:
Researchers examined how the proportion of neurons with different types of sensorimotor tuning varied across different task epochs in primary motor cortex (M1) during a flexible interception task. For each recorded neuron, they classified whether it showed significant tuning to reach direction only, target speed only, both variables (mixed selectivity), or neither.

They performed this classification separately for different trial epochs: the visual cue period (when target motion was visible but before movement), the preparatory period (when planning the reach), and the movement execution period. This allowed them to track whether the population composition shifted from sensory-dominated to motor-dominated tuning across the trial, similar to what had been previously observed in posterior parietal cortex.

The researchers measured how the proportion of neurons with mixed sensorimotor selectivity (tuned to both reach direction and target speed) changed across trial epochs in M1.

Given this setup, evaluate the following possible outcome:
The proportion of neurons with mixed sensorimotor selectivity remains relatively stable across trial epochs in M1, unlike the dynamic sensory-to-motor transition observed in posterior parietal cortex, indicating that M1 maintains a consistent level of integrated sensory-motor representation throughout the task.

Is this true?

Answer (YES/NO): YES